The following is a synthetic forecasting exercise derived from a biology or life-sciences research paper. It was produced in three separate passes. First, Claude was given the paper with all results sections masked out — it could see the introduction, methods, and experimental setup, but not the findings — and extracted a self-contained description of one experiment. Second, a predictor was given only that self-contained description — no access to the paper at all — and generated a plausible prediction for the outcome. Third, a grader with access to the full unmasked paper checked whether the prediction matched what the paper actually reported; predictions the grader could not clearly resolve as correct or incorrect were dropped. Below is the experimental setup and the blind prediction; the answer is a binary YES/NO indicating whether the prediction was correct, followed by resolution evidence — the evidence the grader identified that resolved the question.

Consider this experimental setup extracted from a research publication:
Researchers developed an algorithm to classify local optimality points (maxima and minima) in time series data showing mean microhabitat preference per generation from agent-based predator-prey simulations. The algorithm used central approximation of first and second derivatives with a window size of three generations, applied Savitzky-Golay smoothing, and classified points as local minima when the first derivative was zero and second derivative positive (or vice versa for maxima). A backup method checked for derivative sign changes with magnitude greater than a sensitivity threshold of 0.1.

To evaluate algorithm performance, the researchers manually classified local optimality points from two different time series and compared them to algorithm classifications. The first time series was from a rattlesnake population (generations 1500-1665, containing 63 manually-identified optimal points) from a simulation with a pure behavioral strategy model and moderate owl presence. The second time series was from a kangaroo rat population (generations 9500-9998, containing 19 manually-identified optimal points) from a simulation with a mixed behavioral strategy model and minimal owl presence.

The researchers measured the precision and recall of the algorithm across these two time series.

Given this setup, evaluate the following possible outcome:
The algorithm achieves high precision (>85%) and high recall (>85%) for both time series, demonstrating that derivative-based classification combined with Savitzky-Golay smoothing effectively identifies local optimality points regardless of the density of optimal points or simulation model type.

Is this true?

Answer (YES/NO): NO